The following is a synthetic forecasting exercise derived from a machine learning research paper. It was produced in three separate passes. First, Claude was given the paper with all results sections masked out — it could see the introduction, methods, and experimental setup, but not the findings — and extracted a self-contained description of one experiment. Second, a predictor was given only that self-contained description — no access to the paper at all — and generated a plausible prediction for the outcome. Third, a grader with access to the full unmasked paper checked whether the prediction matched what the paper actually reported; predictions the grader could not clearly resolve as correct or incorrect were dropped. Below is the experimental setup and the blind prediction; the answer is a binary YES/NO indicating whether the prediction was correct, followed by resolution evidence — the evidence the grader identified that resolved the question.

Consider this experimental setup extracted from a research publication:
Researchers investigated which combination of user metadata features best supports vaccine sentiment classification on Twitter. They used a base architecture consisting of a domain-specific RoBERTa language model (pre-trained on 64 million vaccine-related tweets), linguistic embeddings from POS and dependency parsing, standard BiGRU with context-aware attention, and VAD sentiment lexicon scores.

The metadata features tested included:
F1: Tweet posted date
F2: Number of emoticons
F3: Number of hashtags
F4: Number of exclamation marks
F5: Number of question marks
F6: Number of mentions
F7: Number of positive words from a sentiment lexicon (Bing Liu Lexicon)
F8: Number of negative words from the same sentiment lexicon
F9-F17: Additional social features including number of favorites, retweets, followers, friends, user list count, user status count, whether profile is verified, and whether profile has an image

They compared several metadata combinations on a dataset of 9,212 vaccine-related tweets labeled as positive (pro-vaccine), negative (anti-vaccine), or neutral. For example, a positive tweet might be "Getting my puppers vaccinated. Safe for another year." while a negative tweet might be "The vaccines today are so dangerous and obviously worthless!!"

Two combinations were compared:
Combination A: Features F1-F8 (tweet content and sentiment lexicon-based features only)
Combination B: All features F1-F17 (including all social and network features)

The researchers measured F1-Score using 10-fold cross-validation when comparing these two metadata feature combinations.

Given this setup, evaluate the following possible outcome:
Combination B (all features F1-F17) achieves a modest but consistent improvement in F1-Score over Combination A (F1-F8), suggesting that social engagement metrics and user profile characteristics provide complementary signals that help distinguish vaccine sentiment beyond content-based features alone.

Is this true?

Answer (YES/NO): NO